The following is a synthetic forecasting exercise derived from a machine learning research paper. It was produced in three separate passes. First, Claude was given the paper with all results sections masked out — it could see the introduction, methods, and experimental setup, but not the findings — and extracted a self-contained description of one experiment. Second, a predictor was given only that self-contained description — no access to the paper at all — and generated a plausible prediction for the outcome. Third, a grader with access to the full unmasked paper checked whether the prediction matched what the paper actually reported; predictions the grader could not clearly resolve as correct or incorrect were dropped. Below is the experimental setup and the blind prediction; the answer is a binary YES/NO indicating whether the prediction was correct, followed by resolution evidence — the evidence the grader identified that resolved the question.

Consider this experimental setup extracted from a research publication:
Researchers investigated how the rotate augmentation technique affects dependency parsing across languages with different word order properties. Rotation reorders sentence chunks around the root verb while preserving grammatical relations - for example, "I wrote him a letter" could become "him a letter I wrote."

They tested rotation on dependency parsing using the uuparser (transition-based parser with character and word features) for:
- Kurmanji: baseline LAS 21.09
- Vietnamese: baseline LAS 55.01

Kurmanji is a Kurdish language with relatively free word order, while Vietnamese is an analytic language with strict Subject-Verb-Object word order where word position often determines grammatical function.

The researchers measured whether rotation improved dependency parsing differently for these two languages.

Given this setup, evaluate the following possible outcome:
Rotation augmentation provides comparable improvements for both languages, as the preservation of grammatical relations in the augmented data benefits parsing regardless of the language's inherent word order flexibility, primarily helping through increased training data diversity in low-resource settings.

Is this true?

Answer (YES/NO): NO